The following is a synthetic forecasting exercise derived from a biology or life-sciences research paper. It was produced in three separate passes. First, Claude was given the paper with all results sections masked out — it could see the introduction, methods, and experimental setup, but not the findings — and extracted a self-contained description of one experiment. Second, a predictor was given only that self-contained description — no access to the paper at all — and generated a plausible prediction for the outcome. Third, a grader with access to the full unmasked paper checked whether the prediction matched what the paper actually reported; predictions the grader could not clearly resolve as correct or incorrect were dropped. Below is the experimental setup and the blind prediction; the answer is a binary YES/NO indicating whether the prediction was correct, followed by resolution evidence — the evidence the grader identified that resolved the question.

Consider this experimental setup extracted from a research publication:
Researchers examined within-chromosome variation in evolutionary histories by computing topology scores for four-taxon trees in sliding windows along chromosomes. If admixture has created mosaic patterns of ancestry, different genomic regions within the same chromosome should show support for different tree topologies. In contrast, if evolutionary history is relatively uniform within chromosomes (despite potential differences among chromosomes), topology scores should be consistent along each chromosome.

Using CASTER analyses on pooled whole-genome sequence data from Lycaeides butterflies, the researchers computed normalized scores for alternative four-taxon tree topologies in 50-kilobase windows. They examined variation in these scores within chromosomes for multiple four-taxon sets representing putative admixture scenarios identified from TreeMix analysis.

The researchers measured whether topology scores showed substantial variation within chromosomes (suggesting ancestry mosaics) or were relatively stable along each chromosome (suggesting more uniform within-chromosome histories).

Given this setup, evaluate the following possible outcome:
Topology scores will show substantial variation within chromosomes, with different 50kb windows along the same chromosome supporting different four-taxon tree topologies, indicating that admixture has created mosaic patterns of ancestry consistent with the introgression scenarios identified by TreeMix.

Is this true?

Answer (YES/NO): YES